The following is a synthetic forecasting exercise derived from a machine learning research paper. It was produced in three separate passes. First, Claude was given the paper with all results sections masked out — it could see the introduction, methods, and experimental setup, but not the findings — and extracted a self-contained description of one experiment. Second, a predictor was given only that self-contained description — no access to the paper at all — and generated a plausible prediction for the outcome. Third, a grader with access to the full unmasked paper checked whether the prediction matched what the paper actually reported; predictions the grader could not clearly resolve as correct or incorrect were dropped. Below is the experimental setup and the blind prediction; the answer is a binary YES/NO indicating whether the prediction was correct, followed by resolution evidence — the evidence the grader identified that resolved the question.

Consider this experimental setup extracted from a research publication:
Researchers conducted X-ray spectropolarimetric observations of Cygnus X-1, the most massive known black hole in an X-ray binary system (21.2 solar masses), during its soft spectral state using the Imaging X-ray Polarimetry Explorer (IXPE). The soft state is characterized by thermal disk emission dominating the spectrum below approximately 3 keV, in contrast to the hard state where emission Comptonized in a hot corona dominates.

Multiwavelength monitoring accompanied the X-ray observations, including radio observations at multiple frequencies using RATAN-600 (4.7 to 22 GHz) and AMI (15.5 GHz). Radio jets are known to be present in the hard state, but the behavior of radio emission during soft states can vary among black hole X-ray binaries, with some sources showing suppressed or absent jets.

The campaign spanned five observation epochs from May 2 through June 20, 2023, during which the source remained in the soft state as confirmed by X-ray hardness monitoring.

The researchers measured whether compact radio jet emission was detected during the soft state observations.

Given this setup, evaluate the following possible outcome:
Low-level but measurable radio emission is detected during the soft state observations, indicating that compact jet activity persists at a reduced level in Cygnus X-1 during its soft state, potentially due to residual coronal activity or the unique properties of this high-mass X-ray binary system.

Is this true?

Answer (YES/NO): YES